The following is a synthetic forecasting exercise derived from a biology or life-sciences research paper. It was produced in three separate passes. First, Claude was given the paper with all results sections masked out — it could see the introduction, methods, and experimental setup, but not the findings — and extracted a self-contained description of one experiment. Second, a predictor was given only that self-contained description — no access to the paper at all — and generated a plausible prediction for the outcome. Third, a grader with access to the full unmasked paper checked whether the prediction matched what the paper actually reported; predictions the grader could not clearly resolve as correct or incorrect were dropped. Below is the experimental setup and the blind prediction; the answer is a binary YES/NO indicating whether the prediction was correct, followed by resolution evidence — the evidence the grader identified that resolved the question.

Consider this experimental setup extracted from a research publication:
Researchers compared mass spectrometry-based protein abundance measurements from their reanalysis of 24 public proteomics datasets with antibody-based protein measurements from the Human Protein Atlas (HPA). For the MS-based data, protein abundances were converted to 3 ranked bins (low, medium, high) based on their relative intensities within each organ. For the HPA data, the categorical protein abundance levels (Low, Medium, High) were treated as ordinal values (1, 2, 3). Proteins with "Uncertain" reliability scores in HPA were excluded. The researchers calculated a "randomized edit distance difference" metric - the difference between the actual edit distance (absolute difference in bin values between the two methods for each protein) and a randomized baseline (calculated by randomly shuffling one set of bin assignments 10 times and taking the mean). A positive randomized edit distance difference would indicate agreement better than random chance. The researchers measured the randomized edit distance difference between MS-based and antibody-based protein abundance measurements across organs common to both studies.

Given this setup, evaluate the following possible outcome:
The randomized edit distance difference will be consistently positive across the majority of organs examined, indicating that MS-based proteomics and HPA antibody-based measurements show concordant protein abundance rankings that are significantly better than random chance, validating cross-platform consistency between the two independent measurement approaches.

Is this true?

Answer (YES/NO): NO